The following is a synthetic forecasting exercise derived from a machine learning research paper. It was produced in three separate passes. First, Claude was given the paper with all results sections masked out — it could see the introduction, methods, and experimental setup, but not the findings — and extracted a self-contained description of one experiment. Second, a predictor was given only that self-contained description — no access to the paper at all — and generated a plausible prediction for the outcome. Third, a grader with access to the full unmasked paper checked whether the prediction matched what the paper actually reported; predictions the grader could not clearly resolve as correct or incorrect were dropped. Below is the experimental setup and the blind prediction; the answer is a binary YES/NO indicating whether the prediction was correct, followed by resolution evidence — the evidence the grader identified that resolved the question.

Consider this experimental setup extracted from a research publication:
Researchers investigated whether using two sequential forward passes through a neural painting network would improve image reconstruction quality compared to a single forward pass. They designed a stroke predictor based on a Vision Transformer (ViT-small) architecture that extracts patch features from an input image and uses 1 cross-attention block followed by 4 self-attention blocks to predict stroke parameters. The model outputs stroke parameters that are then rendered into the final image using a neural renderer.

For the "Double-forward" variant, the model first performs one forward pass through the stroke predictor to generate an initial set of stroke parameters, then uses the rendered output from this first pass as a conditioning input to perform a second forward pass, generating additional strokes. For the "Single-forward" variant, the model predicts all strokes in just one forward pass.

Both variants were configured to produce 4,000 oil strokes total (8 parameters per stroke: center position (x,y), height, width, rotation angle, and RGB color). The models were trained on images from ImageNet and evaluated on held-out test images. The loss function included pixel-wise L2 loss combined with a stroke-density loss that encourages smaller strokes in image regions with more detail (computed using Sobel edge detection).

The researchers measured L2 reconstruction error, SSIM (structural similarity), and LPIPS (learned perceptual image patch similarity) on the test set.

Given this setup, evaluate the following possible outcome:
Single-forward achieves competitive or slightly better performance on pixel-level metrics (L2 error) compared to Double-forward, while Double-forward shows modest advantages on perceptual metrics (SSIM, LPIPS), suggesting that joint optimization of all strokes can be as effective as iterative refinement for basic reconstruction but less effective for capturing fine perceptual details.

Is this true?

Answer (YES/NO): NO